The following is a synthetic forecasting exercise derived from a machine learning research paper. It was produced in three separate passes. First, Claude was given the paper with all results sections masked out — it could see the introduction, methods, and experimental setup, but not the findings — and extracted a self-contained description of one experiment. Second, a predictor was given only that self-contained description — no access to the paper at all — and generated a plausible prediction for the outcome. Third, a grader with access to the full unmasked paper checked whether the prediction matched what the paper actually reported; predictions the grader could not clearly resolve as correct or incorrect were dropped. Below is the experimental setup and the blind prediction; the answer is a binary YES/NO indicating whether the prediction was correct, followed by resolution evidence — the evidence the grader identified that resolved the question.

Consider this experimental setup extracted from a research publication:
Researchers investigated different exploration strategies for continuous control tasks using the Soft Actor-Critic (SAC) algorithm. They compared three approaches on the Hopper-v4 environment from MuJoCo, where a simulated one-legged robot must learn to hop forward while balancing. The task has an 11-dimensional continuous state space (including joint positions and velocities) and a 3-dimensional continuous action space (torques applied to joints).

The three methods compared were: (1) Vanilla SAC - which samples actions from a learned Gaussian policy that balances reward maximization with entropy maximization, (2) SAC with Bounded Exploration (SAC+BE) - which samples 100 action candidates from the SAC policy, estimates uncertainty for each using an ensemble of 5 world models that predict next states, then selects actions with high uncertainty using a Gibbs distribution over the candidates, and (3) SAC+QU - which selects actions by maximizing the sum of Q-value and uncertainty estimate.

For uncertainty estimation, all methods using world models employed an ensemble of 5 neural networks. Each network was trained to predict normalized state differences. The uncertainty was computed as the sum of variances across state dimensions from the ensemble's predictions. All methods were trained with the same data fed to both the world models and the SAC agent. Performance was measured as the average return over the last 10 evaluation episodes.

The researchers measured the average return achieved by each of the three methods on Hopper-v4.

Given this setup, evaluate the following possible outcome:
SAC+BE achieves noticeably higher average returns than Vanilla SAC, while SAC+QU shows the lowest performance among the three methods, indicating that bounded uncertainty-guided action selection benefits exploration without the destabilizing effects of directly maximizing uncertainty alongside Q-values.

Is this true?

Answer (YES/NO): NO